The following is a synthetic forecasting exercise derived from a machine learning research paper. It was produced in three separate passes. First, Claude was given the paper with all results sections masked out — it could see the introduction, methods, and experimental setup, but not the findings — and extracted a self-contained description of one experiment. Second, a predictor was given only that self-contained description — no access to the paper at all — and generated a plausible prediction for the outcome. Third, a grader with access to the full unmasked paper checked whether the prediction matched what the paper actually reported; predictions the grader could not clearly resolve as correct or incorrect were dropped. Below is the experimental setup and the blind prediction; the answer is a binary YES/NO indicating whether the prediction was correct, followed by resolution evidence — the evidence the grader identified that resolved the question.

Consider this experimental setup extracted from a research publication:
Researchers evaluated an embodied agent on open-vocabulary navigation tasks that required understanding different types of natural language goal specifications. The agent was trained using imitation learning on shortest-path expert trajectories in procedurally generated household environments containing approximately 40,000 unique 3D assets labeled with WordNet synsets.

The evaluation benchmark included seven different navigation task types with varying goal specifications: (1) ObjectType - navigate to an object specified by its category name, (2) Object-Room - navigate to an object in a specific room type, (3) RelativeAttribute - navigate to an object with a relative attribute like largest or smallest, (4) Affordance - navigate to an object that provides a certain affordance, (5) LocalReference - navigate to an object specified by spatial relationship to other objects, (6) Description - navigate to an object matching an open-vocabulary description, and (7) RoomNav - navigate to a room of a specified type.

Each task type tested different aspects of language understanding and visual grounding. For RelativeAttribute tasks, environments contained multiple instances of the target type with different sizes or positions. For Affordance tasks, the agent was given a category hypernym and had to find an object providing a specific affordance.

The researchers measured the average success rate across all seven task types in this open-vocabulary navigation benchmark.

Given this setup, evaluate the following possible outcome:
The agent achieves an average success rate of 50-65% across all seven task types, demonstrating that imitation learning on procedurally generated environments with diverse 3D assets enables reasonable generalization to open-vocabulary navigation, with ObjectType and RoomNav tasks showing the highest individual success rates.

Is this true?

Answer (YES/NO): NO